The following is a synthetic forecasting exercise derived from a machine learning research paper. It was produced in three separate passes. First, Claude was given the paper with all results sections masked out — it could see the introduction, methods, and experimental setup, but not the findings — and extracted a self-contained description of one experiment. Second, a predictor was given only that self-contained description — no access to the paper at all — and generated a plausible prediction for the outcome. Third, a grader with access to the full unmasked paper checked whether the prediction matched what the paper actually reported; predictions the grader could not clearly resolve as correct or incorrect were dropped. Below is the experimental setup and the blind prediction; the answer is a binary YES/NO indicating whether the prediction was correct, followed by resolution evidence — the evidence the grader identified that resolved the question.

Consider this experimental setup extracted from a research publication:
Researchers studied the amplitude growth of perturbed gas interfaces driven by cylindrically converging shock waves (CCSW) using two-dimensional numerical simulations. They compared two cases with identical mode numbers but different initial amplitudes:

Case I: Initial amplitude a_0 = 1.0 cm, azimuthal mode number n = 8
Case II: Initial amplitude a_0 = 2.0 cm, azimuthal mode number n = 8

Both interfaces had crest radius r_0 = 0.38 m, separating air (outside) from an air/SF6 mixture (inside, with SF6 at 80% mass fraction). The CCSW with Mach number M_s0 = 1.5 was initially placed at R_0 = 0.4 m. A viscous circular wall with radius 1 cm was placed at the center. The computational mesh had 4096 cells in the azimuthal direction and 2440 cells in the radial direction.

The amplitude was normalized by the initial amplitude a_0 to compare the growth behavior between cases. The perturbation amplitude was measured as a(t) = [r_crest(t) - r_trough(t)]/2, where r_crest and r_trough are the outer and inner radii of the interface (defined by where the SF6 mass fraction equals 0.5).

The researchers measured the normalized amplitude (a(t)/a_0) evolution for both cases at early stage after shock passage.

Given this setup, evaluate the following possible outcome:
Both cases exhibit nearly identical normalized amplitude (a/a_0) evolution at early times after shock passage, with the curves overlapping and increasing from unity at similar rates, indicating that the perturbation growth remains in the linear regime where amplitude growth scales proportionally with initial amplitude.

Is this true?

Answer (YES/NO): YES